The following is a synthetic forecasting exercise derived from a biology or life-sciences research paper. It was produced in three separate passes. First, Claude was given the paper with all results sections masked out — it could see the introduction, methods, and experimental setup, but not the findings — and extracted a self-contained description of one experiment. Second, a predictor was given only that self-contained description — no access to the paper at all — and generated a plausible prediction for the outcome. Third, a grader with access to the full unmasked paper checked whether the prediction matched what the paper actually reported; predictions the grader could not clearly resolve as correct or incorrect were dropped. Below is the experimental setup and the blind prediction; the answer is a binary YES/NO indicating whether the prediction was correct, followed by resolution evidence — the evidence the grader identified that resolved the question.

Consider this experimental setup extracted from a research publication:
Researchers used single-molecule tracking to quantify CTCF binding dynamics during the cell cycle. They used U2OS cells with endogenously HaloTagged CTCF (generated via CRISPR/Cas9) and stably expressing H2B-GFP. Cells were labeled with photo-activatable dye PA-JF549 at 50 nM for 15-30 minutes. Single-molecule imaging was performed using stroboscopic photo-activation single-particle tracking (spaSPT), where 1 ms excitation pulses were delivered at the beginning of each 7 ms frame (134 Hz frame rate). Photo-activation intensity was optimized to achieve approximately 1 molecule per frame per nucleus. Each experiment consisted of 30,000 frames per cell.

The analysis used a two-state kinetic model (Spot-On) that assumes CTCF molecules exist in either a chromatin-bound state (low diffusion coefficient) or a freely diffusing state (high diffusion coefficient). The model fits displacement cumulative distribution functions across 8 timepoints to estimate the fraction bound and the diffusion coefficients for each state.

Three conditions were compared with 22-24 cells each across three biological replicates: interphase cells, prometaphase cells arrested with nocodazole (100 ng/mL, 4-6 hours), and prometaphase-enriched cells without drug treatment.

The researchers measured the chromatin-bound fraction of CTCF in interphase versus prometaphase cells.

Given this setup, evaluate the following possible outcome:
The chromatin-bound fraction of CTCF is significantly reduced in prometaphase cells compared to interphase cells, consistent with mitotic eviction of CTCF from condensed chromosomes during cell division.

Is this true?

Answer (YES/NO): YES